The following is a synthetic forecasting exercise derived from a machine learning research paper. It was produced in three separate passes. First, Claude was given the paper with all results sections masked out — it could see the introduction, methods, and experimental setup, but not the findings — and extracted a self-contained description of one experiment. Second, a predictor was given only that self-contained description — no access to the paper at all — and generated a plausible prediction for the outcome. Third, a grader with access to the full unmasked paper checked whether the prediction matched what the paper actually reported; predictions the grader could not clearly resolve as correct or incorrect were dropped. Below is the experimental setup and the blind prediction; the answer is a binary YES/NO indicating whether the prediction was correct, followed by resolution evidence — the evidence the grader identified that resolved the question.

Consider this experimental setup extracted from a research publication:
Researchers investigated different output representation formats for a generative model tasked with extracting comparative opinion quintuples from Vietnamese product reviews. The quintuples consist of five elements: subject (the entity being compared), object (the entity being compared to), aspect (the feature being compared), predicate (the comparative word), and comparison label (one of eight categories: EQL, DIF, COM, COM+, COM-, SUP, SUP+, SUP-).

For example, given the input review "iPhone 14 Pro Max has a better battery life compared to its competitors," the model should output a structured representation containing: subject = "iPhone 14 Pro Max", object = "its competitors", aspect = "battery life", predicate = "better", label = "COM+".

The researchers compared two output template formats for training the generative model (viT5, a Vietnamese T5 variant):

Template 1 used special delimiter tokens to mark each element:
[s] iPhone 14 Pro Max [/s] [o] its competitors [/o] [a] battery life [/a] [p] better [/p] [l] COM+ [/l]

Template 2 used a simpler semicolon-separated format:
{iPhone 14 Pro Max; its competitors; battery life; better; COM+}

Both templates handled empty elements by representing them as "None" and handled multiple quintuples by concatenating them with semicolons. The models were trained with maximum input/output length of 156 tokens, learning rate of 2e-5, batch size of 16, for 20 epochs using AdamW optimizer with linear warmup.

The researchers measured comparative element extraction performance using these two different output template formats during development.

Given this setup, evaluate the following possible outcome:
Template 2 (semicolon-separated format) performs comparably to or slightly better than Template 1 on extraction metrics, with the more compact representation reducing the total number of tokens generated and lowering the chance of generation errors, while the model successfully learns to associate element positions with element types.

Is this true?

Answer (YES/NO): YES